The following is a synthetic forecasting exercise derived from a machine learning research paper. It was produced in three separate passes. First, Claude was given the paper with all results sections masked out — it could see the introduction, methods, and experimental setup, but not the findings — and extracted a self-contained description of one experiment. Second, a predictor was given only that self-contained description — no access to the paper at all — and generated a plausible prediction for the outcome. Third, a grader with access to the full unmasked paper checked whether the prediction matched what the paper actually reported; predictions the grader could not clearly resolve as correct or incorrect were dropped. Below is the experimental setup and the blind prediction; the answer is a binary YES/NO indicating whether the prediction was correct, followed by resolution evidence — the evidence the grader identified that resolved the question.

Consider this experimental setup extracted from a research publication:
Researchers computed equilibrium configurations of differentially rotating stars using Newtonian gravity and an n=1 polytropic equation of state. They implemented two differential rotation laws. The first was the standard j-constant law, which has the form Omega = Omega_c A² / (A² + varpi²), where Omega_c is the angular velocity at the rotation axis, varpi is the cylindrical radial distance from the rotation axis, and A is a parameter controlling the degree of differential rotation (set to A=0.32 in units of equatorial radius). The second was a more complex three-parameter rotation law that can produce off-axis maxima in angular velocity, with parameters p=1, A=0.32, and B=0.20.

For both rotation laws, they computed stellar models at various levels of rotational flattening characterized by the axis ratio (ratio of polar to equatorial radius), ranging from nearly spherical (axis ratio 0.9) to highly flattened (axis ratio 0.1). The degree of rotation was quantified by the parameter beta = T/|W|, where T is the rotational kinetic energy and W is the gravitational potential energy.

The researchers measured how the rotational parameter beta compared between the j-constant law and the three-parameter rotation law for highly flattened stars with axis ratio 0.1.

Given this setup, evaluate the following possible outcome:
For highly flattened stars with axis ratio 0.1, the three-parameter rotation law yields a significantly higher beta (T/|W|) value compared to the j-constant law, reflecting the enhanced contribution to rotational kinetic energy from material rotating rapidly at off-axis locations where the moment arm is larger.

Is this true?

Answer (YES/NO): NO